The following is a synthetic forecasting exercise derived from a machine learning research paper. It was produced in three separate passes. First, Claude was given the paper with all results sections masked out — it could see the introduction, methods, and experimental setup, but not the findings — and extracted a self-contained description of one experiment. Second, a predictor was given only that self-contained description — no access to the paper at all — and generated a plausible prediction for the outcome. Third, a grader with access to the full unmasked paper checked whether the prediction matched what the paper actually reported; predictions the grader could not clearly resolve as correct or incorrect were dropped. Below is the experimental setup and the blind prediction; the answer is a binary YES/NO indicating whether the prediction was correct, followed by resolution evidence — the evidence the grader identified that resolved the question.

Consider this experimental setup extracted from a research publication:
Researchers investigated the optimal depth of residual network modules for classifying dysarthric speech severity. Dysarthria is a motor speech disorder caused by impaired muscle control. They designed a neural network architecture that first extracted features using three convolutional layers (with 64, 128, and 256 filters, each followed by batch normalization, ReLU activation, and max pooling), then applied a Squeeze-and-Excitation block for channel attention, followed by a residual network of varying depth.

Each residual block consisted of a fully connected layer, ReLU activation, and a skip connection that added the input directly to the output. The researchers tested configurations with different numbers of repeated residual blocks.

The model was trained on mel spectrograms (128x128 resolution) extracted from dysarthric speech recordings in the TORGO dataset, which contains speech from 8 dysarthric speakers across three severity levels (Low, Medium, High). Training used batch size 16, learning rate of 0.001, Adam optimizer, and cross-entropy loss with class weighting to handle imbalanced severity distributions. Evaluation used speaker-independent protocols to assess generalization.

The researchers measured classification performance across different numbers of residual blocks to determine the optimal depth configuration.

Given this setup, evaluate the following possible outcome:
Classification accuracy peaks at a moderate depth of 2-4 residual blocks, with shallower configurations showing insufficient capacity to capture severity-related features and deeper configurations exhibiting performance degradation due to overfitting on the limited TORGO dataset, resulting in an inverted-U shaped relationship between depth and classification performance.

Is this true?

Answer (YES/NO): NO